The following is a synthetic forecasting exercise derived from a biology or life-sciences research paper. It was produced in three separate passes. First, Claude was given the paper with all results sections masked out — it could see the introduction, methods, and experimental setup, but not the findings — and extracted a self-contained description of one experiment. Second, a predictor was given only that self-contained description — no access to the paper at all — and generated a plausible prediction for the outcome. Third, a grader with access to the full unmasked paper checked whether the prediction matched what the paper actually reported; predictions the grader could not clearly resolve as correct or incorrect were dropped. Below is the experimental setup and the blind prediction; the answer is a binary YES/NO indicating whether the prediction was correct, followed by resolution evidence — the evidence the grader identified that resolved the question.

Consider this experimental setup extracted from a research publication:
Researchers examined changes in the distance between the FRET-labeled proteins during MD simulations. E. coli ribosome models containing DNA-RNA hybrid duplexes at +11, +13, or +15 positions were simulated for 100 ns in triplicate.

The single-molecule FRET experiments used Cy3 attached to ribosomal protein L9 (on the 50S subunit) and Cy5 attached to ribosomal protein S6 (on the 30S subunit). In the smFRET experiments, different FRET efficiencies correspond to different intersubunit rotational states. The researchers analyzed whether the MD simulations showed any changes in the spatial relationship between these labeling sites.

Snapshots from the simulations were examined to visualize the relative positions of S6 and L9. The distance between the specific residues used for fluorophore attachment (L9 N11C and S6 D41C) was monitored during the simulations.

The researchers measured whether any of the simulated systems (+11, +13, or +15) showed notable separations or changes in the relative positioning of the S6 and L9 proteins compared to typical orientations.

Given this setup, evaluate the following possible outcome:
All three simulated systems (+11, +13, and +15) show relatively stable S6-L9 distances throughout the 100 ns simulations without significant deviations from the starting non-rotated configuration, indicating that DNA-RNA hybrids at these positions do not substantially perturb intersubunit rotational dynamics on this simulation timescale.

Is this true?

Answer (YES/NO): NO